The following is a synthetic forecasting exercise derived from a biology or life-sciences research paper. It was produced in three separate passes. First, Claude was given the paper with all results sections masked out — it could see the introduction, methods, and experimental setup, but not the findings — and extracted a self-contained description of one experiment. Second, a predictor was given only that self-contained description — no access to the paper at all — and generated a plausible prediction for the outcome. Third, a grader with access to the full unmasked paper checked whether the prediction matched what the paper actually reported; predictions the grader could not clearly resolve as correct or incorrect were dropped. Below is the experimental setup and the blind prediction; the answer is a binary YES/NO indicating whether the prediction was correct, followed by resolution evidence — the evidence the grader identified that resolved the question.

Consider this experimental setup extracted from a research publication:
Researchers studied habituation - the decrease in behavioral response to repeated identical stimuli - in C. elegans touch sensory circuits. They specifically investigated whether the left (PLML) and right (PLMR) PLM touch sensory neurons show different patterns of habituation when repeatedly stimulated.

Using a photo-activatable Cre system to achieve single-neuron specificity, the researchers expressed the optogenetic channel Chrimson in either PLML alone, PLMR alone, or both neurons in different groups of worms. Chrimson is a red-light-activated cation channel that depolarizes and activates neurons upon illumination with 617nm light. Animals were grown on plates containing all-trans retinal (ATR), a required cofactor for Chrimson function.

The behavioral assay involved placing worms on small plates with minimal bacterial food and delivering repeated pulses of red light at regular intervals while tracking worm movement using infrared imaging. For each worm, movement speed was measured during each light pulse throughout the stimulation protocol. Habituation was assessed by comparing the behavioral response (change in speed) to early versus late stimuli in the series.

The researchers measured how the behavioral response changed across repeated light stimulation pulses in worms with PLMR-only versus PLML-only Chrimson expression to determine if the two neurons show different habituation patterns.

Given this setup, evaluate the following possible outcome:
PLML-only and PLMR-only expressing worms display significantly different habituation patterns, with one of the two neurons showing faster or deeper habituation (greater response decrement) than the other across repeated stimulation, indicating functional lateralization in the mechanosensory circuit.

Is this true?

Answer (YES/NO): YES